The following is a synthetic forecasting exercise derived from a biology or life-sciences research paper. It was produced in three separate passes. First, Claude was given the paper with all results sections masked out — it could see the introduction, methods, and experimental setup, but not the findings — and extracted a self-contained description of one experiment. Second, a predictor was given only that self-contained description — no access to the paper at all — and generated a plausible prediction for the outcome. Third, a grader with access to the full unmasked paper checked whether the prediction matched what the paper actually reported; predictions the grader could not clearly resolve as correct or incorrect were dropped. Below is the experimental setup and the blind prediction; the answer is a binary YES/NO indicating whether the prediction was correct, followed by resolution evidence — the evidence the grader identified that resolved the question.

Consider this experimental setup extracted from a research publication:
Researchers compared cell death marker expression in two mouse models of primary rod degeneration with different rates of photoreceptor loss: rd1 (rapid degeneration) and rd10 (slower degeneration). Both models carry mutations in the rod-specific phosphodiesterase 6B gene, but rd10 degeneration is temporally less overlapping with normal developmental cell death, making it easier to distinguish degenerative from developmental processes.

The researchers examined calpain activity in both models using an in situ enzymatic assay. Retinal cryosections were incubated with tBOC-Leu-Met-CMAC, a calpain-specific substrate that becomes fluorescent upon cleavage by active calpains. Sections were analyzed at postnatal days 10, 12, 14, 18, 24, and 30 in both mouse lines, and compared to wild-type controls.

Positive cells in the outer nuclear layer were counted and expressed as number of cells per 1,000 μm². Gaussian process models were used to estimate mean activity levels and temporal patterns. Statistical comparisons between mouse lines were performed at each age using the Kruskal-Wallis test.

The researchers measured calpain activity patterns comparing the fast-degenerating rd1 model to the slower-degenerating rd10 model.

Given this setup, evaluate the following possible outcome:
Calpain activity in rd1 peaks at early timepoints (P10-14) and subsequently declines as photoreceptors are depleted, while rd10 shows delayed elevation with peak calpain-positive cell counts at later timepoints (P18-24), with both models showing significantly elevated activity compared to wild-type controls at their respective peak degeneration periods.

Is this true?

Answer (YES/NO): YES